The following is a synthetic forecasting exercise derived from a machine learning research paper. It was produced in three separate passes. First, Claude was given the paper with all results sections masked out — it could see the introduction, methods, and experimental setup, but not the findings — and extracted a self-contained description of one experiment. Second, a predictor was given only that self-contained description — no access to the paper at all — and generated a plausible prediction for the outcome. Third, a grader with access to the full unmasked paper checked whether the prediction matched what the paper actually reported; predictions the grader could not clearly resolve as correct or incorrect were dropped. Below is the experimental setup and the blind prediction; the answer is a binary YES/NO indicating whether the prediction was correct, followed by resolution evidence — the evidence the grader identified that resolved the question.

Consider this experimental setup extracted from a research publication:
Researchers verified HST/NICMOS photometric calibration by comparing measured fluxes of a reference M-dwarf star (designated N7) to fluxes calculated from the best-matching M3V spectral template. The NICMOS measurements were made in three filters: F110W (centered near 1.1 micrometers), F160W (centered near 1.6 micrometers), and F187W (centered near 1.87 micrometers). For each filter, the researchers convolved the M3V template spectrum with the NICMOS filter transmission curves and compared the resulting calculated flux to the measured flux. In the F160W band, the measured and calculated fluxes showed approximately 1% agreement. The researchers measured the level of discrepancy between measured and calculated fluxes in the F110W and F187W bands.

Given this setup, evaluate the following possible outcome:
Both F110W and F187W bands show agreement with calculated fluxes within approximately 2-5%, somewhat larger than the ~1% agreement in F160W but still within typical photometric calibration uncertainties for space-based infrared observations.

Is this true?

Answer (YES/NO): NO